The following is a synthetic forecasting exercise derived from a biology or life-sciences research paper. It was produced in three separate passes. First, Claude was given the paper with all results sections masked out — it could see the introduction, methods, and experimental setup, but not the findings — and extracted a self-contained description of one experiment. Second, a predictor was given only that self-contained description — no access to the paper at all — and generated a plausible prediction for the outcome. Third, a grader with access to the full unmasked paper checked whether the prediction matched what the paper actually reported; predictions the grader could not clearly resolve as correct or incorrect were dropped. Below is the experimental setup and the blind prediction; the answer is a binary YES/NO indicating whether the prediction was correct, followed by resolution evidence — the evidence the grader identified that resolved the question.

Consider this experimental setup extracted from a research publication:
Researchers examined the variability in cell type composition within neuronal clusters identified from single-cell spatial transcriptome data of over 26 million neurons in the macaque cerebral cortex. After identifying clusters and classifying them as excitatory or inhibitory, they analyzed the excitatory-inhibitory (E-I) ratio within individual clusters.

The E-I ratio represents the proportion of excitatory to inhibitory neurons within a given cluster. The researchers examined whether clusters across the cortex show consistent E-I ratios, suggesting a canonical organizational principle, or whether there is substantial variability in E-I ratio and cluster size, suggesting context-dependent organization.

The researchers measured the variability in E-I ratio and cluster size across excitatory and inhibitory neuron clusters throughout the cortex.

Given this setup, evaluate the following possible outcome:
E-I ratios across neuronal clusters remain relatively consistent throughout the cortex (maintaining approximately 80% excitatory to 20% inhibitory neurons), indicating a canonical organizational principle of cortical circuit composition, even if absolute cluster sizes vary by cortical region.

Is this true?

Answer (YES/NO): NO